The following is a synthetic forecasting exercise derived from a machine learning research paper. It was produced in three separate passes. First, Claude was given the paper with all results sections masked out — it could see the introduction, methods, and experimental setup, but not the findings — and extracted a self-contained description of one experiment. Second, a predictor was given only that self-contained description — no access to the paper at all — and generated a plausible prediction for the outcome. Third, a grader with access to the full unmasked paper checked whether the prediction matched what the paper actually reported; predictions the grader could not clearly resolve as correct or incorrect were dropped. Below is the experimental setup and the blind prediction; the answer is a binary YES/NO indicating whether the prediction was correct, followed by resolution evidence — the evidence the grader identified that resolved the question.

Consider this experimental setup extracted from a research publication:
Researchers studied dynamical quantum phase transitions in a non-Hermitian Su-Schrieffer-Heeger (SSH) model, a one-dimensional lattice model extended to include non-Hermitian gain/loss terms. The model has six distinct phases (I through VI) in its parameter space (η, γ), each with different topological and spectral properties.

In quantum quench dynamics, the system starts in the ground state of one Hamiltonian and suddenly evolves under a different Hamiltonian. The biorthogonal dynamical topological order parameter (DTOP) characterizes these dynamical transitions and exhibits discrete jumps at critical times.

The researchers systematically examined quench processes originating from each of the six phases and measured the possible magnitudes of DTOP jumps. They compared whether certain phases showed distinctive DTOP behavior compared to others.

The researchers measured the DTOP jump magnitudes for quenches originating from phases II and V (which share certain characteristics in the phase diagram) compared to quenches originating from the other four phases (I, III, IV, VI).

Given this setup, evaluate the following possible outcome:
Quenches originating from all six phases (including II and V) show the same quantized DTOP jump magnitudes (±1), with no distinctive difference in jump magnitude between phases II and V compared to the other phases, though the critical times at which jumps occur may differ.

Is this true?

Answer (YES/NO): NO